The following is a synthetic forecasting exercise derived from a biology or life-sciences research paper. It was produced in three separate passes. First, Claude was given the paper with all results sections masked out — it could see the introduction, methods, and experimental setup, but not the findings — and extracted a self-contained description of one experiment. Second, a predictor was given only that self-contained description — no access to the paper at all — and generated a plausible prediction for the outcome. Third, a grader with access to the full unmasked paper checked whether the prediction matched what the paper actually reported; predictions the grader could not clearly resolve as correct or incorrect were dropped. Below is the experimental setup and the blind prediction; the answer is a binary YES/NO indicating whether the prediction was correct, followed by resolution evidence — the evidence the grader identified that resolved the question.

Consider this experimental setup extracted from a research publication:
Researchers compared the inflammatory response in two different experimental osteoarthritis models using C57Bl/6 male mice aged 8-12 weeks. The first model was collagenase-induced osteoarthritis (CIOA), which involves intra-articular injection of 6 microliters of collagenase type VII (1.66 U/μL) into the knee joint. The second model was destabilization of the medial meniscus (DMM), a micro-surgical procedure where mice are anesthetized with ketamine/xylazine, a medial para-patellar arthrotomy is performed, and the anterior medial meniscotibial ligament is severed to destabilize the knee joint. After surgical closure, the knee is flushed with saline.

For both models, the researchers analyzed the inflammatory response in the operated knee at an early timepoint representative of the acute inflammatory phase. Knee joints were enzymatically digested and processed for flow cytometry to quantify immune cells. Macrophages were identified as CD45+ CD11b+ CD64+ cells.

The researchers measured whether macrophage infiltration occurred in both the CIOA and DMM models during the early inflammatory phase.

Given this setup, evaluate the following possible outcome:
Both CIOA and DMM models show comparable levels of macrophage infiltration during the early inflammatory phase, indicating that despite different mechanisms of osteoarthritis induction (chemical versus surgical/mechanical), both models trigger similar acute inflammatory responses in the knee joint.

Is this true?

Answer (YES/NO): YES